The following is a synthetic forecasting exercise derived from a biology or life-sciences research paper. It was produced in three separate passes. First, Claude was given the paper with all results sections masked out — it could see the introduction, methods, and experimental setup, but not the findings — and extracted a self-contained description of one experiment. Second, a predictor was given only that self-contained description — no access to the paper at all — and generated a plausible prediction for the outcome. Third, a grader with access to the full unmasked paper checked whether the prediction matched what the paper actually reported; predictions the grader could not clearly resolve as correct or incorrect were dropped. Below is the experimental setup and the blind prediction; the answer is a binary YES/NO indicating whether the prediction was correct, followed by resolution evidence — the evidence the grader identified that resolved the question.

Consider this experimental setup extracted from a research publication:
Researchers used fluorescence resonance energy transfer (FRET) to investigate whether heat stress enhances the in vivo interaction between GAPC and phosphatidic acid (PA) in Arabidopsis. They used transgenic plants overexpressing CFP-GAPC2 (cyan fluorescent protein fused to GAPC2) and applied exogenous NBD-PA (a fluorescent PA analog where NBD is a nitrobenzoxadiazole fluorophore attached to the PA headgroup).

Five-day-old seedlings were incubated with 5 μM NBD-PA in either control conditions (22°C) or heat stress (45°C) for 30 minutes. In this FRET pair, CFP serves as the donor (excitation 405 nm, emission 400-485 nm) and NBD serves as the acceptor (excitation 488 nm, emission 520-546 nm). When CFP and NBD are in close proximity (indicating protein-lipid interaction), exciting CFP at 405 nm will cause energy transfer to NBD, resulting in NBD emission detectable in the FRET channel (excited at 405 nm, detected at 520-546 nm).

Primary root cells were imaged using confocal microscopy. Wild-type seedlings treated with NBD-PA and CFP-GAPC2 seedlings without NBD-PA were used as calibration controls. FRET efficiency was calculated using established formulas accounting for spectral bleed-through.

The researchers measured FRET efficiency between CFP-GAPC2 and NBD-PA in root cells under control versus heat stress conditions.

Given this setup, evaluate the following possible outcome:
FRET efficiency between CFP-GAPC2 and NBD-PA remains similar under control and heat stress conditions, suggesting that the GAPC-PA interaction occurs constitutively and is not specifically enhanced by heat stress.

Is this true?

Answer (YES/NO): NO